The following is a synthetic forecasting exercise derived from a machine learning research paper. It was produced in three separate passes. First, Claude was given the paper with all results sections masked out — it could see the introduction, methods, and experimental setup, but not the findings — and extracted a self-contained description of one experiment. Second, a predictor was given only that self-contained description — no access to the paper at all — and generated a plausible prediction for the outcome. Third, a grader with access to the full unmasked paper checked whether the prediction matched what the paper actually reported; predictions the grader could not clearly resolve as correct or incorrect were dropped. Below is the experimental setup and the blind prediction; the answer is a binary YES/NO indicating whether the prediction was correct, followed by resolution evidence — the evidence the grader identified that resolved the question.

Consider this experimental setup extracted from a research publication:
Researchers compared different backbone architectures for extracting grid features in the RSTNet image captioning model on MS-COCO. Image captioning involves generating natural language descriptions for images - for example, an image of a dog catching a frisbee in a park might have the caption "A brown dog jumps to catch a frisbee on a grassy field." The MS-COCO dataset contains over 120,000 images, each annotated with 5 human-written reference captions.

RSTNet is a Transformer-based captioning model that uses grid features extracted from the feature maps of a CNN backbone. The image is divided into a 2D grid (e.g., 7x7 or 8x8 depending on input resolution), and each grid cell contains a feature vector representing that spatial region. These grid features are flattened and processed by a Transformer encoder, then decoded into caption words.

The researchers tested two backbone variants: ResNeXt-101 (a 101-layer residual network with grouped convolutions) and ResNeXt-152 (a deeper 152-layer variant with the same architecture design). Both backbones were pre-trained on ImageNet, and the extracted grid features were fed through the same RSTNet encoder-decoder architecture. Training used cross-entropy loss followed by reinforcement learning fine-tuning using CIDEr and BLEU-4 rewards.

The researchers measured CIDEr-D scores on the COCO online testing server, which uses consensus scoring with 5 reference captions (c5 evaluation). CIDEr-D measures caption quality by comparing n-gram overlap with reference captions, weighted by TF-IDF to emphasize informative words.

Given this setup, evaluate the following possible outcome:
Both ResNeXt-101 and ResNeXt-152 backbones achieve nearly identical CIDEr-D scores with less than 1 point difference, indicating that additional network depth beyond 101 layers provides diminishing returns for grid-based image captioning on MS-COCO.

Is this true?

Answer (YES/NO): NO